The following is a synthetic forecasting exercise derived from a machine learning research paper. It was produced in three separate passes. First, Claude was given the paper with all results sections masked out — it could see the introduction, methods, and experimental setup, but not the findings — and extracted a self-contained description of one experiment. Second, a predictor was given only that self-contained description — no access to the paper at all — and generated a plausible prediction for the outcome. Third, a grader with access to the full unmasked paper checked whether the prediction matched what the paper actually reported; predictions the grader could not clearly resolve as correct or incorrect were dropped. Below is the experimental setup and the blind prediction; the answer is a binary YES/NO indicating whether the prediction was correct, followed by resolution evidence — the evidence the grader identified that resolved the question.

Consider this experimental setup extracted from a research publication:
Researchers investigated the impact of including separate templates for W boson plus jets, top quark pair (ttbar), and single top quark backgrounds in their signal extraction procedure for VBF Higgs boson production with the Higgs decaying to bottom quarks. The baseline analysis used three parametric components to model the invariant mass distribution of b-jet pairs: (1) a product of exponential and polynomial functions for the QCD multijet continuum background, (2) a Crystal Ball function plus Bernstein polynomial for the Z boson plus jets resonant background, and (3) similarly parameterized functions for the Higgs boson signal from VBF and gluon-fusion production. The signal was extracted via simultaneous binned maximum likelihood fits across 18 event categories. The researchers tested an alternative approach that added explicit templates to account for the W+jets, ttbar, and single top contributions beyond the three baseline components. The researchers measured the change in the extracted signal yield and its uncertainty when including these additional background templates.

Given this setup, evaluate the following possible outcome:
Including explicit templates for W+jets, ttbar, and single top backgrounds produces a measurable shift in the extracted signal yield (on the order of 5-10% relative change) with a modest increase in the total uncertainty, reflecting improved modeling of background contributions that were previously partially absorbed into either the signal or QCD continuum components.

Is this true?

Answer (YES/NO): NO